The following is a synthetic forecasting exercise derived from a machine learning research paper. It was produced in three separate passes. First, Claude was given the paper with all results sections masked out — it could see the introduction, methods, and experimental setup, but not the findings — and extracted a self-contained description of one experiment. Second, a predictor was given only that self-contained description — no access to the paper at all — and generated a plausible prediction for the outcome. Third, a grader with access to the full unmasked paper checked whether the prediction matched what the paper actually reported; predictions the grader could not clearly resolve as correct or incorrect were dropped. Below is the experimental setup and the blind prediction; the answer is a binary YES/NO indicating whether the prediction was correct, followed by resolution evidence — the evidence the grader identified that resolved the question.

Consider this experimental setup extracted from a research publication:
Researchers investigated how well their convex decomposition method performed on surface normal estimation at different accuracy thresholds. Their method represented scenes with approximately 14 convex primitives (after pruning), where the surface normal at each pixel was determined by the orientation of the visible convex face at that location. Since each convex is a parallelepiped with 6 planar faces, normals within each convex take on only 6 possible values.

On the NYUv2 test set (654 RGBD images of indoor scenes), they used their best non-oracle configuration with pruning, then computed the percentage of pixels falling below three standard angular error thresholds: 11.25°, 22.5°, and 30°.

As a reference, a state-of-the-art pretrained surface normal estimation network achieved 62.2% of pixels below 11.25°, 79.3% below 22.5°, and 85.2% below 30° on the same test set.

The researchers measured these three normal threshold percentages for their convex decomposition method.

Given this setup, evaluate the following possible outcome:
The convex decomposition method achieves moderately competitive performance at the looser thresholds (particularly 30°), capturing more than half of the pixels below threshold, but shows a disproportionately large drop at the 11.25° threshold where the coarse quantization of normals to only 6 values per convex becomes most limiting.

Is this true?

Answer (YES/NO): NO